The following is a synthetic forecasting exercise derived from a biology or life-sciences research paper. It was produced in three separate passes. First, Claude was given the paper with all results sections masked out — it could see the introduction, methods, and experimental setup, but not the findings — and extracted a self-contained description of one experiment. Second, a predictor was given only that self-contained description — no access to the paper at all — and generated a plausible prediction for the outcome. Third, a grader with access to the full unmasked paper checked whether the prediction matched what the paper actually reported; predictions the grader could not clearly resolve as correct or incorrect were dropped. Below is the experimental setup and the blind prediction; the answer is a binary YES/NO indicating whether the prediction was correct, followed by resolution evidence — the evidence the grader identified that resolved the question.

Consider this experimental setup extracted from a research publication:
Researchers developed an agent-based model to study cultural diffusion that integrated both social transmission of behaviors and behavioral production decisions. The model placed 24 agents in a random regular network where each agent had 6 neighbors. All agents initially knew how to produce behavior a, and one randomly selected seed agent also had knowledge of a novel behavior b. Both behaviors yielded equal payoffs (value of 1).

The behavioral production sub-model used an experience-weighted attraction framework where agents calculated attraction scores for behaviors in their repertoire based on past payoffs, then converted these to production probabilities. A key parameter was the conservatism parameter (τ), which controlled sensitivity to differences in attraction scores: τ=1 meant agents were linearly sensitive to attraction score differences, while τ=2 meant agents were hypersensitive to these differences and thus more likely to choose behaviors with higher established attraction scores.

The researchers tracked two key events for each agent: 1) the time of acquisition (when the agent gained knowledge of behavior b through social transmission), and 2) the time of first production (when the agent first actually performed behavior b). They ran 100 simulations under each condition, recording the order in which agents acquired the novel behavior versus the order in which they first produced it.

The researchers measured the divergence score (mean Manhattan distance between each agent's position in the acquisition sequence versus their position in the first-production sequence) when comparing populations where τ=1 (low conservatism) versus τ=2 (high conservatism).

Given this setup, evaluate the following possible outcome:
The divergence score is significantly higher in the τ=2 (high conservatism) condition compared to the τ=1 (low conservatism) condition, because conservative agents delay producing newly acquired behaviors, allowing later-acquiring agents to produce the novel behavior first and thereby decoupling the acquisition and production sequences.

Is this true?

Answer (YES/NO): YES